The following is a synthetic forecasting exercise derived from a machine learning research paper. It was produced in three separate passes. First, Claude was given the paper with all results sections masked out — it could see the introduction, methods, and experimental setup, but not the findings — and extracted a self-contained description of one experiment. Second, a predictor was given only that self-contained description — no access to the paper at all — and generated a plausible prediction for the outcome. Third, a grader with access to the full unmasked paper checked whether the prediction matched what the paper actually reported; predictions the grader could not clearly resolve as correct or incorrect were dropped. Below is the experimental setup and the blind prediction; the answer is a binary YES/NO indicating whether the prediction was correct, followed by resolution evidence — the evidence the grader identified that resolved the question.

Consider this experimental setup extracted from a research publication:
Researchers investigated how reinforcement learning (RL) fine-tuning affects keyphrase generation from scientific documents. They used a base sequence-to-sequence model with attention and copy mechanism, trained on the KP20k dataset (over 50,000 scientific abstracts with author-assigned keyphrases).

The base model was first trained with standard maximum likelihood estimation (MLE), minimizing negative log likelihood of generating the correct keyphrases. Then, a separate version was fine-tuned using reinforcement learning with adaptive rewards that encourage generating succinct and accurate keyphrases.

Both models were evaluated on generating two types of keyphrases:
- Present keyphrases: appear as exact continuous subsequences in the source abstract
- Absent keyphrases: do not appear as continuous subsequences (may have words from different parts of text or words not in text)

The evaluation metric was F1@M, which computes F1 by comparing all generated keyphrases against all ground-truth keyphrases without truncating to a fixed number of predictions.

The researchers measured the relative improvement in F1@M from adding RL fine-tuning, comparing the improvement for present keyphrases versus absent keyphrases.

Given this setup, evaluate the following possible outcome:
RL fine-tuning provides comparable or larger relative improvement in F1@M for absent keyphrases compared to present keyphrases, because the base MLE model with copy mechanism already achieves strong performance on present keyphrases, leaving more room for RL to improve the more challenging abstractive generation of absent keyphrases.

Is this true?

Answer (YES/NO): YES